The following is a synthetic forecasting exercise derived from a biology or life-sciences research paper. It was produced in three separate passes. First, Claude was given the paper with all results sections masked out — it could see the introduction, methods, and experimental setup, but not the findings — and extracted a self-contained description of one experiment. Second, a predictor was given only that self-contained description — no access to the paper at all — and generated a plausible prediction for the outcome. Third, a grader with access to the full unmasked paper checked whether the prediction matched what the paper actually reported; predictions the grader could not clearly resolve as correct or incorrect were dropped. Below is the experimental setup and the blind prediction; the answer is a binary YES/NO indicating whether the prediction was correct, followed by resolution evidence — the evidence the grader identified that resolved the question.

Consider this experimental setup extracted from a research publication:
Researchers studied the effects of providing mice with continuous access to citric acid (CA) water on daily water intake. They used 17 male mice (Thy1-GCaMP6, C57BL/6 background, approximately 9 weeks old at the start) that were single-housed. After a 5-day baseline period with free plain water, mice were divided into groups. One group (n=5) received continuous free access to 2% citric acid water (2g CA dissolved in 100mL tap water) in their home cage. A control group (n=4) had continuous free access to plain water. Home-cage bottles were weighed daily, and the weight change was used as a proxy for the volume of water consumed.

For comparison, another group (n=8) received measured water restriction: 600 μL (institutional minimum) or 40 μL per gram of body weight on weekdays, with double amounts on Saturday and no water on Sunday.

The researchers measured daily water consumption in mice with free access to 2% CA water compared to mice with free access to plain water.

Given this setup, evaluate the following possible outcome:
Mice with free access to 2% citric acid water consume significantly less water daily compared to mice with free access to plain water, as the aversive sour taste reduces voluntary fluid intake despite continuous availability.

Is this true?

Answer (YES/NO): YES